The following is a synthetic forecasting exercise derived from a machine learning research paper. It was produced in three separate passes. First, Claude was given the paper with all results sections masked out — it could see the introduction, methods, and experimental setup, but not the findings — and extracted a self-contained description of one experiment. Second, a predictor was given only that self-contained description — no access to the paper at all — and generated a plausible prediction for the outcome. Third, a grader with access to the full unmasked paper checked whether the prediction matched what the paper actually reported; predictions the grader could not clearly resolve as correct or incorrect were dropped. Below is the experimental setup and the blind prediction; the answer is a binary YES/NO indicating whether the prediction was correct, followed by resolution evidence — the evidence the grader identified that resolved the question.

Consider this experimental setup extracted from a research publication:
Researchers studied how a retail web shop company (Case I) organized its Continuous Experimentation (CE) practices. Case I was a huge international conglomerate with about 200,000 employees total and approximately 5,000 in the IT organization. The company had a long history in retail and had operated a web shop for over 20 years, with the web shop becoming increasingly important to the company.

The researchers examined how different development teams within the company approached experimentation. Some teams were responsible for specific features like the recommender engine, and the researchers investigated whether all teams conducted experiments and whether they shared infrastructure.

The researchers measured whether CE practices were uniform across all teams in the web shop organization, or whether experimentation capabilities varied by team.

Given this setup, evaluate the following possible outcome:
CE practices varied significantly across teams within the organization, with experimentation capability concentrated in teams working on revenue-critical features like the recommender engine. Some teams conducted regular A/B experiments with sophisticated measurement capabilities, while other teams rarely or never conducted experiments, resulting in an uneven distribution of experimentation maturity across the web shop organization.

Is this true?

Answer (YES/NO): YES